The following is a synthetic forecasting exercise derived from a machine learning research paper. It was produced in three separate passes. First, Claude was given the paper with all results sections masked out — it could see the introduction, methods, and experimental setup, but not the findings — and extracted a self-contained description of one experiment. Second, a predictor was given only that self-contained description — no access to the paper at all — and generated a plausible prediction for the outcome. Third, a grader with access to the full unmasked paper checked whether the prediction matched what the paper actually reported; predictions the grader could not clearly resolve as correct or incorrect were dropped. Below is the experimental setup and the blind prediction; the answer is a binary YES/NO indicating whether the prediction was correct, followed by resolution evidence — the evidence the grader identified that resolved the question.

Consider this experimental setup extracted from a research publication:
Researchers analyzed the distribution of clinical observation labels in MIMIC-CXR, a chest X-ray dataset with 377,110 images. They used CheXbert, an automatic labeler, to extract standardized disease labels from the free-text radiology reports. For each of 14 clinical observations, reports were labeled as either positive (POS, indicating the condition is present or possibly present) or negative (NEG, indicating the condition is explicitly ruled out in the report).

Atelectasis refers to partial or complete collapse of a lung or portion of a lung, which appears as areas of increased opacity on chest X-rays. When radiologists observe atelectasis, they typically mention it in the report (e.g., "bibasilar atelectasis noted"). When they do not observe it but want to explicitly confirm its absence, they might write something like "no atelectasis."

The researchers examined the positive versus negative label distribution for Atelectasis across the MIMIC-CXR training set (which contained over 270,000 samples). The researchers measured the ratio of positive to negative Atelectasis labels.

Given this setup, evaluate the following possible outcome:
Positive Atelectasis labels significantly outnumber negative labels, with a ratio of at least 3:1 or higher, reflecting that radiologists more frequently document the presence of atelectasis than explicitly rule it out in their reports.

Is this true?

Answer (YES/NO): YES